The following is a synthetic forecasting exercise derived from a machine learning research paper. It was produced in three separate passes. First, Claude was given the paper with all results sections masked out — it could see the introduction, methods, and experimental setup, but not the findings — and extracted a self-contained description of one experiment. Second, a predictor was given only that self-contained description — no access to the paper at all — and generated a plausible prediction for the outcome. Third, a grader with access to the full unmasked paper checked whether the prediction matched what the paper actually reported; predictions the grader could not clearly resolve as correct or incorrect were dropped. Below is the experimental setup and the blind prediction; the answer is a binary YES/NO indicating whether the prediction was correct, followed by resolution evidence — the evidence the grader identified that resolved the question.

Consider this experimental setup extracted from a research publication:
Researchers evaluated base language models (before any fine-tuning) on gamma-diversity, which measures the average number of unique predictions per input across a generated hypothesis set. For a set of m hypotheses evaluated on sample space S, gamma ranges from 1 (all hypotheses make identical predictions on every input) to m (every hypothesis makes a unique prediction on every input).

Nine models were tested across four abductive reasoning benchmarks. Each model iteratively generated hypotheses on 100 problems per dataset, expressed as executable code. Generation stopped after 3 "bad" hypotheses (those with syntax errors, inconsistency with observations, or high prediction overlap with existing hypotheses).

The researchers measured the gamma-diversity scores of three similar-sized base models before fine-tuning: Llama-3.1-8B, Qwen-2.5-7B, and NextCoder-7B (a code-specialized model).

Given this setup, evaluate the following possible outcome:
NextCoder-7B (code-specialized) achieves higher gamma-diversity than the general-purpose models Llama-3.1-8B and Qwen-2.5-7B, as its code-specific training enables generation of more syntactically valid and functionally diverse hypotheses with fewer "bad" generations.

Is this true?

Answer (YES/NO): YES